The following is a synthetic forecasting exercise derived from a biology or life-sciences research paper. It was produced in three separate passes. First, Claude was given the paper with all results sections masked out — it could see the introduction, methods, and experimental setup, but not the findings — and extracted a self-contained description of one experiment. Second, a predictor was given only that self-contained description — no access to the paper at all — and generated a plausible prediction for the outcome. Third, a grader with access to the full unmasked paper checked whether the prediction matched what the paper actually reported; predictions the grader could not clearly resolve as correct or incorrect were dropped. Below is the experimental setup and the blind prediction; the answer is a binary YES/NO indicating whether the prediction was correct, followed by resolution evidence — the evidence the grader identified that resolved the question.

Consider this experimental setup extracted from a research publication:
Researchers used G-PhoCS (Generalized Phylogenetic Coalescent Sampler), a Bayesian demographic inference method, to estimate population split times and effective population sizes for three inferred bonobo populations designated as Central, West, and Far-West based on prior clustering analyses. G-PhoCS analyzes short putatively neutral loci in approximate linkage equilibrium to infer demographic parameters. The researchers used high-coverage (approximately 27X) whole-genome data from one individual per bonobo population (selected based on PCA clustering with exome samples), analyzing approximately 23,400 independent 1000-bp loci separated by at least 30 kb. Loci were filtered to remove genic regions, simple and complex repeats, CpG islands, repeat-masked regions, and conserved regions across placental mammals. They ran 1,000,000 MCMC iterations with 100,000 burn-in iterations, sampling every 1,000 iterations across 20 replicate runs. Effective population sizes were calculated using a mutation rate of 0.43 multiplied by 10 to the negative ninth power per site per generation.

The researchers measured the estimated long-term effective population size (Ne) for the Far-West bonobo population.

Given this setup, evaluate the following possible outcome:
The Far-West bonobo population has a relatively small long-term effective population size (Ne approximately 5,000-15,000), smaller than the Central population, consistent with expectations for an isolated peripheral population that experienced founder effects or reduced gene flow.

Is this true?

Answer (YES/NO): NO